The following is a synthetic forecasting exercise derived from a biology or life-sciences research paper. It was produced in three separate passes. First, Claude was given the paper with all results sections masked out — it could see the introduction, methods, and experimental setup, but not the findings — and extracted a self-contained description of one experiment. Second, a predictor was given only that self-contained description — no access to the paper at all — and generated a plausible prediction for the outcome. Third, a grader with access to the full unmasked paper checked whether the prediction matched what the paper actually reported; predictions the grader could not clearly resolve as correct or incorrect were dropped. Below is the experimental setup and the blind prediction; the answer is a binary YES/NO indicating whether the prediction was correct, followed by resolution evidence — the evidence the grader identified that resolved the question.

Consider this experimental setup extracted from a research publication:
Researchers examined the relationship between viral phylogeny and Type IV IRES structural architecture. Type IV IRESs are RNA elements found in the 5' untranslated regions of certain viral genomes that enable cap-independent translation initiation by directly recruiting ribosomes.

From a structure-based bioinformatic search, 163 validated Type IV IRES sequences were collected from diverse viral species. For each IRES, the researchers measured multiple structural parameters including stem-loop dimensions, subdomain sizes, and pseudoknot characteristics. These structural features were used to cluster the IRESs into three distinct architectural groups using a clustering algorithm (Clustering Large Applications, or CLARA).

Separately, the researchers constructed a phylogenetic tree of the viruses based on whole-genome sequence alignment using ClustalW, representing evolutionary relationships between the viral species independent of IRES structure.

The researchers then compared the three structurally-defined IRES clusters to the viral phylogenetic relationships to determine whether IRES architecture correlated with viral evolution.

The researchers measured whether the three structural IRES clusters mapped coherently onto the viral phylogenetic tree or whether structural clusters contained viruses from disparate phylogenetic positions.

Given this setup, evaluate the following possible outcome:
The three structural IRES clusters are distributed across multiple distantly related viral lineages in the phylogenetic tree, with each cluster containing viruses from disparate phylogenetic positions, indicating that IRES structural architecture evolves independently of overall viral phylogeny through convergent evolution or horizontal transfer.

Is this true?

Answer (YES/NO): NO